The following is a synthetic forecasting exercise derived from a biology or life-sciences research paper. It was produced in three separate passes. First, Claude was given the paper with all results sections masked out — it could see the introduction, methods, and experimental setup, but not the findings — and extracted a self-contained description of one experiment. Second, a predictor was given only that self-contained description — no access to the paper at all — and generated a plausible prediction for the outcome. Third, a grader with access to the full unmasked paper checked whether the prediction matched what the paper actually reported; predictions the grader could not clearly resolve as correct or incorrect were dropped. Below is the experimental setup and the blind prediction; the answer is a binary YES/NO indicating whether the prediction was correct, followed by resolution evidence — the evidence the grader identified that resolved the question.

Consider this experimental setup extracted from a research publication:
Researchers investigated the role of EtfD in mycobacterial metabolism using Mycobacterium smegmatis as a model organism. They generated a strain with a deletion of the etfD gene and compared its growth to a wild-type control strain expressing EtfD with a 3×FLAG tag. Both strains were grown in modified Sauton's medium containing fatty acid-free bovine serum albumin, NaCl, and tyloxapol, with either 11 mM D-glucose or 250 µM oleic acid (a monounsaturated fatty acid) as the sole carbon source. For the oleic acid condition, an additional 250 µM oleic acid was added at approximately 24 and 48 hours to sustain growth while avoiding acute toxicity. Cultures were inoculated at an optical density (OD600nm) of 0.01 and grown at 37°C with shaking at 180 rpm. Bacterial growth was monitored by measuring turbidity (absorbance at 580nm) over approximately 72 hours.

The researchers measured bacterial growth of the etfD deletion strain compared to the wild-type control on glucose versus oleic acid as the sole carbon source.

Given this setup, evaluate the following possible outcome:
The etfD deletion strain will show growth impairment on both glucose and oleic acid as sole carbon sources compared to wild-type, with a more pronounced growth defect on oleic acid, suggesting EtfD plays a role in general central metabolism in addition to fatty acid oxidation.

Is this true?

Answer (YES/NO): YES